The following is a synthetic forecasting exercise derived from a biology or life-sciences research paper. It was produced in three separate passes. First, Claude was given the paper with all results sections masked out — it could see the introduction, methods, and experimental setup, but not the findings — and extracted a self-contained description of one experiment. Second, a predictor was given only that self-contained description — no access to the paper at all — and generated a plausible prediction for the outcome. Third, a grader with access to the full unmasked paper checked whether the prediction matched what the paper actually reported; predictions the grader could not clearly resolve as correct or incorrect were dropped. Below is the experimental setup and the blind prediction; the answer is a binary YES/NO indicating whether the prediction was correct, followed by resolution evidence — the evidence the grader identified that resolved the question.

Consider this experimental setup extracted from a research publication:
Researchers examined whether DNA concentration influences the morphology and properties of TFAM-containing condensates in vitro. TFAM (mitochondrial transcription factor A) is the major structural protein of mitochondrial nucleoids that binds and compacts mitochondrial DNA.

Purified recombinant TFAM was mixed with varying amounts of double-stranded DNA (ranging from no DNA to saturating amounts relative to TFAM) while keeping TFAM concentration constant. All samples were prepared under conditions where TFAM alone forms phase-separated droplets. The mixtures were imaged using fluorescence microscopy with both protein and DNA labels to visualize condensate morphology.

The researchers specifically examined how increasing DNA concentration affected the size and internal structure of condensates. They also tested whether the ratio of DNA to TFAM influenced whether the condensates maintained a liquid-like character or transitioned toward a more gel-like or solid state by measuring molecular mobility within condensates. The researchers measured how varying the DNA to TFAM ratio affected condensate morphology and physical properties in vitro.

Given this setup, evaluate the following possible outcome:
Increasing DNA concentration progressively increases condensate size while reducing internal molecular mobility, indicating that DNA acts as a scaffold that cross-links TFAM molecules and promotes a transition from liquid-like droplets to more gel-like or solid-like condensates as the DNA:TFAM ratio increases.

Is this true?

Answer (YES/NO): NO